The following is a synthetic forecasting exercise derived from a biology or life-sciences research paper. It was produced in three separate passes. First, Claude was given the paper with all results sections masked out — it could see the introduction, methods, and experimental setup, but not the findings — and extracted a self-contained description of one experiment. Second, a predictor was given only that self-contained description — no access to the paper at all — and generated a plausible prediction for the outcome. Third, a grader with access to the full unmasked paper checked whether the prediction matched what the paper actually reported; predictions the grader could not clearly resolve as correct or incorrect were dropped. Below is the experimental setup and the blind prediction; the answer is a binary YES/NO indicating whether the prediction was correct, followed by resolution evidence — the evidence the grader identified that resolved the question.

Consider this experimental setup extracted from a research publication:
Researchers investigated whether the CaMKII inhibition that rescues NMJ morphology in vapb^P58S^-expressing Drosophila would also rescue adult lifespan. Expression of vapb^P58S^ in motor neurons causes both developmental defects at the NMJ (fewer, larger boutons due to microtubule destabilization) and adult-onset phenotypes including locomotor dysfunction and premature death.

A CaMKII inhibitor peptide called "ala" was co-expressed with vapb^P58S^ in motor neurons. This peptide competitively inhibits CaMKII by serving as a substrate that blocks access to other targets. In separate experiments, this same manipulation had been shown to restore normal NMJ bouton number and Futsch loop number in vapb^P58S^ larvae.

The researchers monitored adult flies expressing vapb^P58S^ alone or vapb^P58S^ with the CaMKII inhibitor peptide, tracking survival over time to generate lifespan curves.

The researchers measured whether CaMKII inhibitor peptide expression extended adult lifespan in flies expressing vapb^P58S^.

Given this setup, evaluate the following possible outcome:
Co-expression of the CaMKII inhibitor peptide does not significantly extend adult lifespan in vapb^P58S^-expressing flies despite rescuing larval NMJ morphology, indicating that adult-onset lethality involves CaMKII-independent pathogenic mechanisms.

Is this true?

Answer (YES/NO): YES